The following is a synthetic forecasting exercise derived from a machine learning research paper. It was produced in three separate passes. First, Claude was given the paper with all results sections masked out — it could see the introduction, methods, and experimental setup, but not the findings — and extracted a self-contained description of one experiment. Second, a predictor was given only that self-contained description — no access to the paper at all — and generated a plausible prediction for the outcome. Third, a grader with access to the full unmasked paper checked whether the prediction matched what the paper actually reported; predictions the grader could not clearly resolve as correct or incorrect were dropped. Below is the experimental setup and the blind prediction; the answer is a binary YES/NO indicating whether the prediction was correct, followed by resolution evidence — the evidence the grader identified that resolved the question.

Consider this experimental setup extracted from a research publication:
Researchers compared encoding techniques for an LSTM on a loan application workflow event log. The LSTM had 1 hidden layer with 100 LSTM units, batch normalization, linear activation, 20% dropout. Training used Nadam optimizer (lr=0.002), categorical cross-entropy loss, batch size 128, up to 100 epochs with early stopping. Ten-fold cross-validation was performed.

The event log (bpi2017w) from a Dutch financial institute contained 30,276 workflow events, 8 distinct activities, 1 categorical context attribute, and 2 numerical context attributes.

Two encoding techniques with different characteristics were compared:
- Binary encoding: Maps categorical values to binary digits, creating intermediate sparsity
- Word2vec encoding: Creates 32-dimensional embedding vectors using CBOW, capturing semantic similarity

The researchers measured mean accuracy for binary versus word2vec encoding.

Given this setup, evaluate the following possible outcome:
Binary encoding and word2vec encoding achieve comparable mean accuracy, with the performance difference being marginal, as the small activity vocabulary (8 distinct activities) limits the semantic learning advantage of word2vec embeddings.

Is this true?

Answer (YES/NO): YES